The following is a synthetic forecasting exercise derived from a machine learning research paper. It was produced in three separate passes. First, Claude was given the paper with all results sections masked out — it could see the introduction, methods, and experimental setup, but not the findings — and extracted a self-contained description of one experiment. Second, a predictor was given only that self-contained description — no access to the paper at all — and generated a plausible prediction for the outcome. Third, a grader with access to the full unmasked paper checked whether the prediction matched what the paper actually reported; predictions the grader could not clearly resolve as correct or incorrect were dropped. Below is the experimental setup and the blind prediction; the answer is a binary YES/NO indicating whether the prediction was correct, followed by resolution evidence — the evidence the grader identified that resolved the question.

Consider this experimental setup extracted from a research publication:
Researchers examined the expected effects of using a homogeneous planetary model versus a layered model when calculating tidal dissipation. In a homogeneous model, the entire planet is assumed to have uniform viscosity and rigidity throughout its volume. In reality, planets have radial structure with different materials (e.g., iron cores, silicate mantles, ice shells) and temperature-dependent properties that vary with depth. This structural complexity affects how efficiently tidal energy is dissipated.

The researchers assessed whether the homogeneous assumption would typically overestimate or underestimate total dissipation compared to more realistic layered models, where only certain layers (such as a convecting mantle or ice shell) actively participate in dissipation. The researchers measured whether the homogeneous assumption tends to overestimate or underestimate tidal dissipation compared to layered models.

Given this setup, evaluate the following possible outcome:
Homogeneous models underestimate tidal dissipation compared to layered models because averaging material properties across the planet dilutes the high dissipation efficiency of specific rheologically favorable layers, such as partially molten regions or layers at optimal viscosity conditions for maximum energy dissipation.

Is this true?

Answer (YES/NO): NO